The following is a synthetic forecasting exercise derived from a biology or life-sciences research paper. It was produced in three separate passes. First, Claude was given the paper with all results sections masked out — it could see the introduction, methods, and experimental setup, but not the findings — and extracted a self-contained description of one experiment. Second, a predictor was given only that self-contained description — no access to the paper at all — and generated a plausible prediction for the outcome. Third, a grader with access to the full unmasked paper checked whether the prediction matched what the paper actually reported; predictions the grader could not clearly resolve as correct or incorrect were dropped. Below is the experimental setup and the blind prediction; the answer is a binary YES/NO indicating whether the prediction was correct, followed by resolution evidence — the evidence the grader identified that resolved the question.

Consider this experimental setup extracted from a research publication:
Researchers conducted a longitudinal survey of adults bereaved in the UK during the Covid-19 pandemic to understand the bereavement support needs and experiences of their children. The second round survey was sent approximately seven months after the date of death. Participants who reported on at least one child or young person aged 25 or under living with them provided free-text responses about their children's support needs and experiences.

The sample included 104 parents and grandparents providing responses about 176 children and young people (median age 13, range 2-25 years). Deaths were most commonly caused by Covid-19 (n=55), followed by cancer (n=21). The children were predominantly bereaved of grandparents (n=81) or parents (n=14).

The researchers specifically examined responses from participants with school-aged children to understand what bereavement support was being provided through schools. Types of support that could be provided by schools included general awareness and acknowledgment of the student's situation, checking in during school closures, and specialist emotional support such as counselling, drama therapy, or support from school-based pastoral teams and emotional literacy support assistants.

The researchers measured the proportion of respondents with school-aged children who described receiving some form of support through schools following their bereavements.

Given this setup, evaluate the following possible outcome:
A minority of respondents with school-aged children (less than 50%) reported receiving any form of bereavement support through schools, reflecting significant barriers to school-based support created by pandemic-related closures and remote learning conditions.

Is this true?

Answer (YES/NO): YES